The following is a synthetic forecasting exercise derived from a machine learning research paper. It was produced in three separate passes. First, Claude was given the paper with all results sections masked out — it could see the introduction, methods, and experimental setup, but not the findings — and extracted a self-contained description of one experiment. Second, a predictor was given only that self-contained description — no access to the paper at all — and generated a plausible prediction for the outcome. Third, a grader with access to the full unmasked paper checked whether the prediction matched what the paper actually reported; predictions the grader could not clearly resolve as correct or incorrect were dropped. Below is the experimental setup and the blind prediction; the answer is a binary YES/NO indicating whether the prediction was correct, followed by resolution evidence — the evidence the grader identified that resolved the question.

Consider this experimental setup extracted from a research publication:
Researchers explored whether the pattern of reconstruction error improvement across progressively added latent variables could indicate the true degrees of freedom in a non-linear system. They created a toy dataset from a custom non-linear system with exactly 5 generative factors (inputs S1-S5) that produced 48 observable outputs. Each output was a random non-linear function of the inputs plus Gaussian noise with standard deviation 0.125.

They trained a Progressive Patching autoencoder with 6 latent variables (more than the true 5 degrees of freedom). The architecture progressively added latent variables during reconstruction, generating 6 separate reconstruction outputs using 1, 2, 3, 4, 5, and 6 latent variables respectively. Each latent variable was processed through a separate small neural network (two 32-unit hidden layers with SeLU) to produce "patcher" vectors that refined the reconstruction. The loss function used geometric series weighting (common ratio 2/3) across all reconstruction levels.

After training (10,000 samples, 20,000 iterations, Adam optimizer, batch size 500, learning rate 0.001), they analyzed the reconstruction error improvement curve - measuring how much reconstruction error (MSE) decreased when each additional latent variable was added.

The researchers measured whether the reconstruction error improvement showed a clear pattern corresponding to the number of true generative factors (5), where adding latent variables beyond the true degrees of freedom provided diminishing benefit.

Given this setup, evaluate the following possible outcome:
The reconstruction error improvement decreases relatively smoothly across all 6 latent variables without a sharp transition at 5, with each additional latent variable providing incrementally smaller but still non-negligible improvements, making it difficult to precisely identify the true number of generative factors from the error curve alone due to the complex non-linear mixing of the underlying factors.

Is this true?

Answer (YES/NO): NO